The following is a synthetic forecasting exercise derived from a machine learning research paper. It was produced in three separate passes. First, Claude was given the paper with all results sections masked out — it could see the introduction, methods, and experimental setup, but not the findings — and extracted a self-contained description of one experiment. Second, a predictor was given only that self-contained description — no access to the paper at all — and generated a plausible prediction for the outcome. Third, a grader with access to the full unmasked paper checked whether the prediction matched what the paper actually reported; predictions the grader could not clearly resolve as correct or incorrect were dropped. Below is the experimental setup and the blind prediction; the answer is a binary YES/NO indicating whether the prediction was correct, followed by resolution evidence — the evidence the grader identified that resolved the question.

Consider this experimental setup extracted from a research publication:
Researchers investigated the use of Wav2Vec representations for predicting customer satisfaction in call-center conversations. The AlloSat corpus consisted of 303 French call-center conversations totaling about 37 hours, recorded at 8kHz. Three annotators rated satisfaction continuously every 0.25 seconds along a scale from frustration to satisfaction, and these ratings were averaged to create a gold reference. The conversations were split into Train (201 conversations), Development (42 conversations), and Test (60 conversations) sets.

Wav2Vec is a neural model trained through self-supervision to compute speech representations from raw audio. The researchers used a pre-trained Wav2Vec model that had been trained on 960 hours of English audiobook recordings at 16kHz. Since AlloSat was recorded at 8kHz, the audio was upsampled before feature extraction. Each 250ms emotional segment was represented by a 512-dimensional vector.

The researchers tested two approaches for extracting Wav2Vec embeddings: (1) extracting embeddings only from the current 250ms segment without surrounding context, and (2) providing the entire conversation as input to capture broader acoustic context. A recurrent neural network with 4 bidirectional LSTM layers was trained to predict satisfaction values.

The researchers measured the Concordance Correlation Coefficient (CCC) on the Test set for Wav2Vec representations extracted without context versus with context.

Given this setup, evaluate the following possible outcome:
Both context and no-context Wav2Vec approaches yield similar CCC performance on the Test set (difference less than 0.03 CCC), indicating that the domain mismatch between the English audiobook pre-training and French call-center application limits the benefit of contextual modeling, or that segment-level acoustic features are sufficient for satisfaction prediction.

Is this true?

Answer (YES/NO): NO